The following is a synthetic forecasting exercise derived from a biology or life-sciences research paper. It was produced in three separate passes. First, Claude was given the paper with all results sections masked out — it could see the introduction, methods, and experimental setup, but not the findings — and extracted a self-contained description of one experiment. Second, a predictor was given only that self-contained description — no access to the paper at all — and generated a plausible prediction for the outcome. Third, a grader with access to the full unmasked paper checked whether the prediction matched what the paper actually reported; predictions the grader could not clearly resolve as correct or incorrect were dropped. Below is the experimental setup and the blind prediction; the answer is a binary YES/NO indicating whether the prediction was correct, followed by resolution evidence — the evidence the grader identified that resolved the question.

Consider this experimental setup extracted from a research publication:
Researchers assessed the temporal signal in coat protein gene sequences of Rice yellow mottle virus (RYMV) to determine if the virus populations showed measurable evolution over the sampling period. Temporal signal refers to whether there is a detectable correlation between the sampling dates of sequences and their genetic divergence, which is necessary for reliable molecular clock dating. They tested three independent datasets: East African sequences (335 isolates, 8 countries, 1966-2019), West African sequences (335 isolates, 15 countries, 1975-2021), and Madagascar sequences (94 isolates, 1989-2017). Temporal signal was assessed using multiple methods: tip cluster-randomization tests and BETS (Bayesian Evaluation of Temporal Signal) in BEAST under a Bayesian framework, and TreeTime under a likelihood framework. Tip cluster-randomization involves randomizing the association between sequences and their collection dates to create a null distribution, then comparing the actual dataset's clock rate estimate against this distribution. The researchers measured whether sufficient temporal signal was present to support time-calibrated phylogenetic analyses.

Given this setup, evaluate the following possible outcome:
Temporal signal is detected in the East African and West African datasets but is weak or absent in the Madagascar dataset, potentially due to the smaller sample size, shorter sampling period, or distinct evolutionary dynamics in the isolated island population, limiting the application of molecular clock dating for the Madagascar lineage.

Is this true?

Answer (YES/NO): NO